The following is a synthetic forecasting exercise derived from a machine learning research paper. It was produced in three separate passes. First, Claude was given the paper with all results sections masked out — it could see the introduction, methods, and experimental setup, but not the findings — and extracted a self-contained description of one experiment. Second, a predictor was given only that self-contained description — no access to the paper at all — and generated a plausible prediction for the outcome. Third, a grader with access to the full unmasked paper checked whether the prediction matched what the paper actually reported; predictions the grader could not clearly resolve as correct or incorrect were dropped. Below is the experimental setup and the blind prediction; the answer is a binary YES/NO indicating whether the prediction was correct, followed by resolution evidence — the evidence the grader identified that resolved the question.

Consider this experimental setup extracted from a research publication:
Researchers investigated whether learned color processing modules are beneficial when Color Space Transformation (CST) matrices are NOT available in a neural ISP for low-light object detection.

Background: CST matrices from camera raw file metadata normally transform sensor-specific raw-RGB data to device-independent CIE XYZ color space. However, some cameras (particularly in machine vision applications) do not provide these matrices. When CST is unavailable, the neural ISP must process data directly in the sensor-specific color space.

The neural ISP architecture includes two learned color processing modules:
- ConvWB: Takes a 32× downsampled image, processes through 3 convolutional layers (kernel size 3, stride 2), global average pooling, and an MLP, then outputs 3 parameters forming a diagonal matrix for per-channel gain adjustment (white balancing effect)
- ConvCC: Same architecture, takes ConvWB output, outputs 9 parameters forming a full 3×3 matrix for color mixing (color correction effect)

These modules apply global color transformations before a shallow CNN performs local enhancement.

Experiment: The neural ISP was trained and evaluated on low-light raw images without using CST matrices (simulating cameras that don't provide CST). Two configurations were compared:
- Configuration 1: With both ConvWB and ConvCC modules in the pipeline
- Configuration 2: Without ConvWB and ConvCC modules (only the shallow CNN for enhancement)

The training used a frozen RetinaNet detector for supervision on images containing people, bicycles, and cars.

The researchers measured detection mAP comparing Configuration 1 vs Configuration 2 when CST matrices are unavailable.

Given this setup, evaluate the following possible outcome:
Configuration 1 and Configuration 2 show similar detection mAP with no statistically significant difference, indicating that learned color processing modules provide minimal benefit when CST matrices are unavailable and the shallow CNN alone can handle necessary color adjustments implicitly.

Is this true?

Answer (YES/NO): NO